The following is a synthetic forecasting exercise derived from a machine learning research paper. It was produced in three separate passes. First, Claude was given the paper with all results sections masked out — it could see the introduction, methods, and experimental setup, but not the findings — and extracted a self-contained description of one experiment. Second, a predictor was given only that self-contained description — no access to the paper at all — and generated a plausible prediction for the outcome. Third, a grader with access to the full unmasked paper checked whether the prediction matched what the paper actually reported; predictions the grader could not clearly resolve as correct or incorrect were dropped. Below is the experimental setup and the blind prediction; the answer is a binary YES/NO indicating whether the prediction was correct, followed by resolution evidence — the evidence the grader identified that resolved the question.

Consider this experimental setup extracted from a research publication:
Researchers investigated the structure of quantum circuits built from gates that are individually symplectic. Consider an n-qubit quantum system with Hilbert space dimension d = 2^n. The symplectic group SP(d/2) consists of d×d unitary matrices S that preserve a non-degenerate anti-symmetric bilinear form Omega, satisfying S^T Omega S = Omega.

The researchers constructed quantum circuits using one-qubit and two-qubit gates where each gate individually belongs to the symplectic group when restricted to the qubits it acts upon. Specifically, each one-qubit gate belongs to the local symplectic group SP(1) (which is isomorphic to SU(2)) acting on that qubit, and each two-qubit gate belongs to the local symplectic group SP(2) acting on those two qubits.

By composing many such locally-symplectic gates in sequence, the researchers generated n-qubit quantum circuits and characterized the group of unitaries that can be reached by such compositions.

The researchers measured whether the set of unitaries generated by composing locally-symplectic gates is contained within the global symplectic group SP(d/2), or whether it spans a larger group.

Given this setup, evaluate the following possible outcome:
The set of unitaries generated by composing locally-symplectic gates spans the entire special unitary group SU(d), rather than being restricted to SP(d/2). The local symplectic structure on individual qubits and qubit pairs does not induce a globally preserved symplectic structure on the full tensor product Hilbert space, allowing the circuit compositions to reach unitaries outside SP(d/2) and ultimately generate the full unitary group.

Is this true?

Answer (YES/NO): YES